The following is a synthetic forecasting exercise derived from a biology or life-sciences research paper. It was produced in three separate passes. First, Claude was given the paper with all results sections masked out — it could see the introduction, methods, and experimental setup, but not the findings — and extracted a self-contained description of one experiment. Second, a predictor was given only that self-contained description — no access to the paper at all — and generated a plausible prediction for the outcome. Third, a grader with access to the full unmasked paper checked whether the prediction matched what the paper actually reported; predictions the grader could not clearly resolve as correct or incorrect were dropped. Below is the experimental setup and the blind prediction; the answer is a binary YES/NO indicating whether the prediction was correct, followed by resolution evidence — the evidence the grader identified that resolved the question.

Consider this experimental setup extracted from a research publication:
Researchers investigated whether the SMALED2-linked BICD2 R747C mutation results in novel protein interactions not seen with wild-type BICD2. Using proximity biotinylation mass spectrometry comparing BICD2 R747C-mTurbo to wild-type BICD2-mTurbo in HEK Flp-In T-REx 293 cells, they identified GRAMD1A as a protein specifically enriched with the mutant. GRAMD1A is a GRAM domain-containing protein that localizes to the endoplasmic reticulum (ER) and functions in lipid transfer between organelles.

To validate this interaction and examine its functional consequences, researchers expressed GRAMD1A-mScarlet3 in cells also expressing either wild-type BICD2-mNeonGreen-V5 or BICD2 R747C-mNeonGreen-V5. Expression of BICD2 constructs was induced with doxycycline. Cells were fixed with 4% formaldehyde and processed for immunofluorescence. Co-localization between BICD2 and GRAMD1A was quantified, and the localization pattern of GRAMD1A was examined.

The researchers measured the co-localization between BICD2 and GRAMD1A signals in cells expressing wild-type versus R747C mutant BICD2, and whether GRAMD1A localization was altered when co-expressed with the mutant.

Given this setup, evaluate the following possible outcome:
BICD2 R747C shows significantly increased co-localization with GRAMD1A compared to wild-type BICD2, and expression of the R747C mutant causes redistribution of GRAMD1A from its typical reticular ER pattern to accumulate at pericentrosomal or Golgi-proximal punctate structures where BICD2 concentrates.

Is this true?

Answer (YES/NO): YES